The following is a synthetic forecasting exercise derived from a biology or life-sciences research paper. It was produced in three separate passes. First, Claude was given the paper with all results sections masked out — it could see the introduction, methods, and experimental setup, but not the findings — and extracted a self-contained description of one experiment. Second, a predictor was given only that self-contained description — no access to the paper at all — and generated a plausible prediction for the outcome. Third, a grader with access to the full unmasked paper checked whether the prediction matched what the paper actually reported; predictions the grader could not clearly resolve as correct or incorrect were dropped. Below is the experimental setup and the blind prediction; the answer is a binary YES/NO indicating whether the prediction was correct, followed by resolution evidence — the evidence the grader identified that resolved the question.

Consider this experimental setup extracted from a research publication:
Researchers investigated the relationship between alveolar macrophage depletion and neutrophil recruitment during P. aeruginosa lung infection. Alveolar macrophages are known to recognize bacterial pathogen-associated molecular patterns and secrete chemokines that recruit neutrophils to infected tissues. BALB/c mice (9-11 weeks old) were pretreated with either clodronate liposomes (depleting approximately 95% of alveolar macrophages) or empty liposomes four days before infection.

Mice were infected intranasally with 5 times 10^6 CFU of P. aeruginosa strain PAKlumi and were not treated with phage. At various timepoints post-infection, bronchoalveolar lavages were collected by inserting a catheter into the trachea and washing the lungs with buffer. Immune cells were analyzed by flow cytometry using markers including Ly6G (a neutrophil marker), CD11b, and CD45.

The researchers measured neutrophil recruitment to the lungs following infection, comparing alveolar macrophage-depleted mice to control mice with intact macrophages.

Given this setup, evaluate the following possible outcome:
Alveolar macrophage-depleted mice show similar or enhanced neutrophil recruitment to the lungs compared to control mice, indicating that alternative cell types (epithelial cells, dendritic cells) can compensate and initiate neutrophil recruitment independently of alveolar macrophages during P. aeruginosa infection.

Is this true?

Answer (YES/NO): NO